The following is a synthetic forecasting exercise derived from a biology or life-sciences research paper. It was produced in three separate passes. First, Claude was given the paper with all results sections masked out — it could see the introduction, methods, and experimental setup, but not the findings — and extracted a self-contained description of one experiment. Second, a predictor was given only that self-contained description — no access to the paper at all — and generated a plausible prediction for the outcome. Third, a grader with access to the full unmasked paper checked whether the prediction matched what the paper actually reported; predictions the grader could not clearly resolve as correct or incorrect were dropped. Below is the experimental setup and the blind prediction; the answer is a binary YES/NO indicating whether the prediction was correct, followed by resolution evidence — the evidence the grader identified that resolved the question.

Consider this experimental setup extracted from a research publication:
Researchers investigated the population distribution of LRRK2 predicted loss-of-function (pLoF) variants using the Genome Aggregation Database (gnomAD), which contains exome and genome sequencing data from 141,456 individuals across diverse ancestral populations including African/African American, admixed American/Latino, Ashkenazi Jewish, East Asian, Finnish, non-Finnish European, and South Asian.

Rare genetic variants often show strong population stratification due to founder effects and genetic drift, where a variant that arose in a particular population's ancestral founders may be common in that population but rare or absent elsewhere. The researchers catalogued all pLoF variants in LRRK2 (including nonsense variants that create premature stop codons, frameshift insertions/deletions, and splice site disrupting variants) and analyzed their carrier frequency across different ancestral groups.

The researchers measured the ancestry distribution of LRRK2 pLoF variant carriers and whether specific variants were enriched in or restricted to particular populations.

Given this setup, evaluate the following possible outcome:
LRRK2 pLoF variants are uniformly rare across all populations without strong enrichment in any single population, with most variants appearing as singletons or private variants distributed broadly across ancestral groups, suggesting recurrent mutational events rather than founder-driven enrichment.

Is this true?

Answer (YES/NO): NO